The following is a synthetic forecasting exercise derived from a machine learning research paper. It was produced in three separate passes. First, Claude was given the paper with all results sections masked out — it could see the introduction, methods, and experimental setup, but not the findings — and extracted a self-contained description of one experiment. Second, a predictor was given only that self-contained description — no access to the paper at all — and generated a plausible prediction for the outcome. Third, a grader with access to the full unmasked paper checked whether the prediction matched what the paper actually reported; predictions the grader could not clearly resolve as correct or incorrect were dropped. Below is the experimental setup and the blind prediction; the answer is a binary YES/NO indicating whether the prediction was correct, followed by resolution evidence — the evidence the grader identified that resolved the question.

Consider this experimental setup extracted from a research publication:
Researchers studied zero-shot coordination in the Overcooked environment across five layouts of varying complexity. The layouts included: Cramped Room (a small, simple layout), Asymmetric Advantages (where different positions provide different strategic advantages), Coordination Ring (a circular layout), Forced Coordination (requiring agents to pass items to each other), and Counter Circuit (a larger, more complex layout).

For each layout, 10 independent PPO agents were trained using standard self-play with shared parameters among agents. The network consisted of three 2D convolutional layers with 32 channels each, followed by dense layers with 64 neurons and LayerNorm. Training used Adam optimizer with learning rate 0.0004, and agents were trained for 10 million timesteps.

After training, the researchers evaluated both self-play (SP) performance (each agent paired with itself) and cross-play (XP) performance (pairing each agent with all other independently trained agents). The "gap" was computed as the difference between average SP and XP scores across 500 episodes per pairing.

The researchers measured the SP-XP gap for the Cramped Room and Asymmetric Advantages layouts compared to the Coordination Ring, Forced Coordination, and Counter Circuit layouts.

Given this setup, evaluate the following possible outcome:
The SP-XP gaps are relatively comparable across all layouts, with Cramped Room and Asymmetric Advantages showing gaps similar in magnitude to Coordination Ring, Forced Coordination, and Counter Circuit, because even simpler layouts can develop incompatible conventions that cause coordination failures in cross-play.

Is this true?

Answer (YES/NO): NO